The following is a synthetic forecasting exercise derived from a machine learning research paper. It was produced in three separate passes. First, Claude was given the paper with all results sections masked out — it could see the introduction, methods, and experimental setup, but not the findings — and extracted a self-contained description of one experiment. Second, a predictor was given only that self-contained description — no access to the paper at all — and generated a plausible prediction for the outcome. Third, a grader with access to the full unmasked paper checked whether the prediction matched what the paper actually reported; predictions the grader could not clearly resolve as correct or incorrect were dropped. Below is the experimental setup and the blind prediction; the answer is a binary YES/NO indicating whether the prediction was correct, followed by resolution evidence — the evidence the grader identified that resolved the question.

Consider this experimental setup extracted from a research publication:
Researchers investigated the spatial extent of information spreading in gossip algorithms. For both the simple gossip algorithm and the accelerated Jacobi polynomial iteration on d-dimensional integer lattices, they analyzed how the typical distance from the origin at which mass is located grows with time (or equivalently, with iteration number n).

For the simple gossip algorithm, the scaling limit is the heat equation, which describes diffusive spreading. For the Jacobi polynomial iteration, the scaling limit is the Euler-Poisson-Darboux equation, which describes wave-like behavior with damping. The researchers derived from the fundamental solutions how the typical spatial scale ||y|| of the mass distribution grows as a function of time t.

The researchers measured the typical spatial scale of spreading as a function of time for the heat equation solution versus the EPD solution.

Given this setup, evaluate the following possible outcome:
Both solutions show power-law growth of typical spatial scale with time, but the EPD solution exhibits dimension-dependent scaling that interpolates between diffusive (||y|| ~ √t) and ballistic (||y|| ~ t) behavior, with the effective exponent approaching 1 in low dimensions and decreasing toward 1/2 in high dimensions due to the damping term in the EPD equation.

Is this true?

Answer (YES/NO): NO